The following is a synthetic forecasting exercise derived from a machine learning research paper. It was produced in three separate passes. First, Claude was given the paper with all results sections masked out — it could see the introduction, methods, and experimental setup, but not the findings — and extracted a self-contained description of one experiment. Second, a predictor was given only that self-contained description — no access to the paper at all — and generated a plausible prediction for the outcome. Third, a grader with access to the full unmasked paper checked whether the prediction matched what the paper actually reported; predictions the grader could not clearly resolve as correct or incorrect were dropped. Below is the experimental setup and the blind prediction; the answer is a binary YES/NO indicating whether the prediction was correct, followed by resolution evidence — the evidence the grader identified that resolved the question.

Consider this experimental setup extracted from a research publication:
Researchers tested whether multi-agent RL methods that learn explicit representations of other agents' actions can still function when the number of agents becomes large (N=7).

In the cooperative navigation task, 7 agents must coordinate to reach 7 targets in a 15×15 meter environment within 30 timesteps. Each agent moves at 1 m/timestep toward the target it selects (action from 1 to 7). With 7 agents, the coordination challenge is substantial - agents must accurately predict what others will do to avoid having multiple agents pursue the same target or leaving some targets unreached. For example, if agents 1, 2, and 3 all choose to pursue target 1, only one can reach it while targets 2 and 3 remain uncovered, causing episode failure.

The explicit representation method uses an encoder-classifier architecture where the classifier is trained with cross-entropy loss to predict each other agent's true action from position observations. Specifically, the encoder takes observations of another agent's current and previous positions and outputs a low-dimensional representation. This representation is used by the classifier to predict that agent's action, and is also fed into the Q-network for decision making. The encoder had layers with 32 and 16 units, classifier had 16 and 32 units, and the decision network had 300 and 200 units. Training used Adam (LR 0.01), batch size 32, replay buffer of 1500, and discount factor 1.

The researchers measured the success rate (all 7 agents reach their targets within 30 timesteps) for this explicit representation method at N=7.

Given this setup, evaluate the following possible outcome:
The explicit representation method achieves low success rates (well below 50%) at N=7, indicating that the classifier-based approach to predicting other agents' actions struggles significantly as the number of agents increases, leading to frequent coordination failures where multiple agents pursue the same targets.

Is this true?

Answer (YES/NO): NO